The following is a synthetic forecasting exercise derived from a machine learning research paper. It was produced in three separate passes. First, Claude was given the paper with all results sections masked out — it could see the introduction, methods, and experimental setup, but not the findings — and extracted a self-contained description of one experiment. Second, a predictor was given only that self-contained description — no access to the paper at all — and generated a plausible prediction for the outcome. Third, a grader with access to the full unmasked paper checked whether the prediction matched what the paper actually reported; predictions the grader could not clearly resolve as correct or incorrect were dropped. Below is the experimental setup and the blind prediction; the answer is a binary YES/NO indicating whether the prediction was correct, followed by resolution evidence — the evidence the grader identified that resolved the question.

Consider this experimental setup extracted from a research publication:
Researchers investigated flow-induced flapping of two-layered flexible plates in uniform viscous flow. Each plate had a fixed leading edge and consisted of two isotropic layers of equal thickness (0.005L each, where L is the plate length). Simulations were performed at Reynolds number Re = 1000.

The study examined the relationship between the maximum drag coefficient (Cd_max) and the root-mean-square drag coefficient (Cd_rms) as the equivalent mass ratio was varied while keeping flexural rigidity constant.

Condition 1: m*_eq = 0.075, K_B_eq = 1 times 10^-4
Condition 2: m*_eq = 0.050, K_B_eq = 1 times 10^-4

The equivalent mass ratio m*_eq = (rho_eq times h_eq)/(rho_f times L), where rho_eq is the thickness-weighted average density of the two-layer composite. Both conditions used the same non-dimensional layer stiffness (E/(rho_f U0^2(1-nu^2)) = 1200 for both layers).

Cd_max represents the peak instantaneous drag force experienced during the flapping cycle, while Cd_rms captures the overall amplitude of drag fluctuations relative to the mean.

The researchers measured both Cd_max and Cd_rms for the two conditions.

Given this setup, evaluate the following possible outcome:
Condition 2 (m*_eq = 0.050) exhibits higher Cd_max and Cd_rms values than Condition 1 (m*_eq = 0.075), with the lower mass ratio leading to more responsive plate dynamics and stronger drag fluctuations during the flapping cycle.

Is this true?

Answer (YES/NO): NO